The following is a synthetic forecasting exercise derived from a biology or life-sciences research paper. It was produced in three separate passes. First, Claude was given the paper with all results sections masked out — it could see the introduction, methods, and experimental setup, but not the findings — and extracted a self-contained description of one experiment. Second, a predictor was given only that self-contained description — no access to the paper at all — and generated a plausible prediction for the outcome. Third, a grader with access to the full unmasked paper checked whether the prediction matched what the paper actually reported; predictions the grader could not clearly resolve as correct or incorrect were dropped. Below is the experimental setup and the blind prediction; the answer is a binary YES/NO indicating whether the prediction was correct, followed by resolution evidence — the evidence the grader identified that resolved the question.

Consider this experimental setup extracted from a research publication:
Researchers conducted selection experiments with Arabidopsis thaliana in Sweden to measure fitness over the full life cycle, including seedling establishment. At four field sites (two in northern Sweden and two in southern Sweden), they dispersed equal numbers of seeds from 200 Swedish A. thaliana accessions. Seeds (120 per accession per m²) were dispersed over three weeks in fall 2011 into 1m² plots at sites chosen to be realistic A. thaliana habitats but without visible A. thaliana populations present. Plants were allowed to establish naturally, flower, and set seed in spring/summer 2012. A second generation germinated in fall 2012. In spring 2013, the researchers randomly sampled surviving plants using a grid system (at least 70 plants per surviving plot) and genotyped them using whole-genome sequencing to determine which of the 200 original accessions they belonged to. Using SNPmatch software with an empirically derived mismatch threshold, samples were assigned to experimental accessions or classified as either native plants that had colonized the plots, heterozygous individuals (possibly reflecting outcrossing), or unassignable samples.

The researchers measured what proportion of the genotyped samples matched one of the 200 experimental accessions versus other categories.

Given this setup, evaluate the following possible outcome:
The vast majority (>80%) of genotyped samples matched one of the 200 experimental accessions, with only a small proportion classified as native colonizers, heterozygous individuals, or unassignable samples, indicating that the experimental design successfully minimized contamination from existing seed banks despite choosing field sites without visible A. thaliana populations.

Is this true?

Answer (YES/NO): NO